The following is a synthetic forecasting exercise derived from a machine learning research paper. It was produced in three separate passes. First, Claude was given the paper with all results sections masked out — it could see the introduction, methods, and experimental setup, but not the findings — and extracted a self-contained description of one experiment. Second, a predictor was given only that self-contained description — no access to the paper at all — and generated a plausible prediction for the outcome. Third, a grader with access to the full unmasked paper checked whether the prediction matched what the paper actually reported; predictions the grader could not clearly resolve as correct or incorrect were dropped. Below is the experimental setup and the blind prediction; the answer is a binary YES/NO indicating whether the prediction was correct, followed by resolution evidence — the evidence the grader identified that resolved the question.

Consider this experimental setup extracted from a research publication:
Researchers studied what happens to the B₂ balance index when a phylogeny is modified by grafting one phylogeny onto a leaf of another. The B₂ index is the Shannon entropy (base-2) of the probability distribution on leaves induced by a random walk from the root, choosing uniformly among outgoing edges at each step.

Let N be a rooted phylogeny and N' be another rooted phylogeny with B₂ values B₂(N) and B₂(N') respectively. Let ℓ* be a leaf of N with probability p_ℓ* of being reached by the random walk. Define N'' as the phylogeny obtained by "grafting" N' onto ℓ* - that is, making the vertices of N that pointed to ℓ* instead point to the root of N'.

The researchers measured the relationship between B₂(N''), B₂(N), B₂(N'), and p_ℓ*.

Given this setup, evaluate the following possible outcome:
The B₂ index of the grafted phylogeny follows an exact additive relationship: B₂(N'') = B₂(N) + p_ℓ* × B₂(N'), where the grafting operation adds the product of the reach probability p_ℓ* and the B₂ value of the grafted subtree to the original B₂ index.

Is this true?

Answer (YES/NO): YES